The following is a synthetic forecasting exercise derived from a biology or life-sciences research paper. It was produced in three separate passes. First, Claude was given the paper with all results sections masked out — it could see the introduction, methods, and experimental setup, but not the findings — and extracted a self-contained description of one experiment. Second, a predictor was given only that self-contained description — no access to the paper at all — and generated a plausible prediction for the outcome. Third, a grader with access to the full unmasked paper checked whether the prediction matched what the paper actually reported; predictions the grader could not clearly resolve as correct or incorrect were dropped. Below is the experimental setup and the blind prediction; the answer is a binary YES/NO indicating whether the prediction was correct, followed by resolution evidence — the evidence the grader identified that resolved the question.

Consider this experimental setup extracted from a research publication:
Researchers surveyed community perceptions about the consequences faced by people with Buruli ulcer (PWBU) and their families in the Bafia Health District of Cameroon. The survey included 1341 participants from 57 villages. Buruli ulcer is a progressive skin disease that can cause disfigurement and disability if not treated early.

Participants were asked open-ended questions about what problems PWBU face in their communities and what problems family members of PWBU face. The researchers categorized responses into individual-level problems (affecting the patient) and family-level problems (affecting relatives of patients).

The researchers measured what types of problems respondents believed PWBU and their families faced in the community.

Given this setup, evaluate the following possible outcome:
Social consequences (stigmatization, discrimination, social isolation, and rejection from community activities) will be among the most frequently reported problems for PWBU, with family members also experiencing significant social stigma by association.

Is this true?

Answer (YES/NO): YES